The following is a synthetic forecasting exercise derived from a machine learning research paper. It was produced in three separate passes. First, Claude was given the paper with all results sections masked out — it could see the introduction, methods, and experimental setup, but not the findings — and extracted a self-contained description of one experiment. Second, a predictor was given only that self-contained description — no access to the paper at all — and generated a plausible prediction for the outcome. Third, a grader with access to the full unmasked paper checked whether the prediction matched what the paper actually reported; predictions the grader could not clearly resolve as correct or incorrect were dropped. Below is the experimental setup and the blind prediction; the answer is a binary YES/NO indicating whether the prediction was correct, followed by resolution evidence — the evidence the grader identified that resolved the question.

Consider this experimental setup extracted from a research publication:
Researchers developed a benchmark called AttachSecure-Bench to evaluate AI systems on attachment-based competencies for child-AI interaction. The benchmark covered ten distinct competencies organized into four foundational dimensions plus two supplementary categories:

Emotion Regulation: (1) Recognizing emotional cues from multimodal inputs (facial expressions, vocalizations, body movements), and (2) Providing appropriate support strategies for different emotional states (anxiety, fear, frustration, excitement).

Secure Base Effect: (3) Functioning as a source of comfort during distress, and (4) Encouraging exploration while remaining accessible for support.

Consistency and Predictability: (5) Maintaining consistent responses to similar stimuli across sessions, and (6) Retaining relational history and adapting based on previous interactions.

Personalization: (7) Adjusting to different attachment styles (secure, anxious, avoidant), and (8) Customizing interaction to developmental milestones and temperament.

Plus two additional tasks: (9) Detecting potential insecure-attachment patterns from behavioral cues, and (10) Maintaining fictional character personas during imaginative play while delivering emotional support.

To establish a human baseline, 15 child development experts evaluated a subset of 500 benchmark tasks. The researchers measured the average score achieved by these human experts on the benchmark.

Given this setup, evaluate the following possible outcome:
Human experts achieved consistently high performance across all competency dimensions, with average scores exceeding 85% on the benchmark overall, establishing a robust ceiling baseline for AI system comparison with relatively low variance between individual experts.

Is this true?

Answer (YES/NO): NO